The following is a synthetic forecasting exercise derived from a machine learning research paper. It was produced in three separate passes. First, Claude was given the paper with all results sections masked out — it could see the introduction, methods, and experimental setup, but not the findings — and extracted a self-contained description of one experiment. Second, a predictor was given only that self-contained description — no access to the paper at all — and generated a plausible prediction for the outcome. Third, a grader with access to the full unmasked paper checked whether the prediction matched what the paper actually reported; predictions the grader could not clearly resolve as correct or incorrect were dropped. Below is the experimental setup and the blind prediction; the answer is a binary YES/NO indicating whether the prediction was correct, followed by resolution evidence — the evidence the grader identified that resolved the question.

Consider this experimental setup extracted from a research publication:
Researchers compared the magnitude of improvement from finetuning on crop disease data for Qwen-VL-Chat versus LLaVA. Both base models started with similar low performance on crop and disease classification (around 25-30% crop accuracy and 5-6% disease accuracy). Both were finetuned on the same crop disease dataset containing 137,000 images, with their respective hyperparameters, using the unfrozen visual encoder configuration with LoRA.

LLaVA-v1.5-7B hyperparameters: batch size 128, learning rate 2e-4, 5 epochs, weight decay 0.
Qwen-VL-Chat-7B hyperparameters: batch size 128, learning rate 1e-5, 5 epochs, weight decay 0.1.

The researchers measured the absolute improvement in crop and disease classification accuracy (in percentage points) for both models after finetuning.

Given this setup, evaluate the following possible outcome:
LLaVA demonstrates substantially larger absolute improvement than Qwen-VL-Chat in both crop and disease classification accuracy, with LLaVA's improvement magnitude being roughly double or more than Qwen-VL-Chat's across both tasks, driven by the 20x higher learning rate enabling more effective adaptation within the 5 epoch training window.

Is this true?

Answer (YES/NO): NO